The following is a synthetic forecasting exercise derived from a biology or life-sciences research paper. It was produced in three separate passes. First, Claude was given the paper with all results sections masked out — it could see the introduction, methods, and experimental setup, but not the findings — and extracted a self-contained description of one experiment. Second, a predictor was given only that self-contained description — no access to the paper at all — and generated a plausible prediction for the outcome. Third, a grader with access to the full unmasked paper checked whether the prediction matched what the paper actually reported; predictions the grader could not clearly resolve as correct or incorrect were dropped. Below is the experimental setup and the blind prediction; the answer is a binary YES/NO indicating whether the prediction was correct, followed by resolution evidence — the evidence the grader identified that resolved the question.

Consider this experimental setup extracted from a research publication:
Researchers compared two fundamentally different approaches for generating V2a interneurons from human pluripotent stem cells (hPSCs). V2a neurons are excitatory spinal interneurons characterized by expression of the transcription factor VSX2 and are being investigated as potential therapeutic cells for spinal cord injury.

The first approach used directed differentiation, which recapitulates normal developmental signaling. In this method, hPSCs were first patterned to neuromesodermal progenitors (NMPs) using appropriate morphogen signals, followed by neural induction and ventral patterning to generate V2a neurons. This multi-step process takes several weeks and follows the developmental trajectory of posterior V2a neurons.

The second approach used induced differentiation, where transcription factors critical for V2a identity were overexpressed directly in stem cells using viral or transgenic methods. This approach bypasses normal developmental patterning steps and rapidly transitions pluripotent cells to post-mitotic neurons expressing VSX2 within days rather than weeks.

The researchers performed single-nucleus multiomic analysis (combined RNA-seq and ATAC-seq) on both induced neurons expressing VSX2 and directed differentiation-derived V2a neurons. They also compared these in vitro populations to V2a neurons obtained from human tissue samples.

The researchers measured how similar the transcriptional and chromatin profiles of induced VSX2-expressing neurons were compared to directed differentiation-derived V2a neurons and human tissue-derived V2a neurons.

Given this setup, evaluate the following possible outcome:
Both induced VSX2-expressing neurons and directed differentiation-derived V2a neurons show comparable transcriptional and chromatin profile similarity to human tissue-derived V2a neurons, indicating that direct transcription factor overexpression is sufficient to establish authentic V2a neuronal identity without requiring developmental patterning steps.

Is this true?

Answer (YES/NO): NO